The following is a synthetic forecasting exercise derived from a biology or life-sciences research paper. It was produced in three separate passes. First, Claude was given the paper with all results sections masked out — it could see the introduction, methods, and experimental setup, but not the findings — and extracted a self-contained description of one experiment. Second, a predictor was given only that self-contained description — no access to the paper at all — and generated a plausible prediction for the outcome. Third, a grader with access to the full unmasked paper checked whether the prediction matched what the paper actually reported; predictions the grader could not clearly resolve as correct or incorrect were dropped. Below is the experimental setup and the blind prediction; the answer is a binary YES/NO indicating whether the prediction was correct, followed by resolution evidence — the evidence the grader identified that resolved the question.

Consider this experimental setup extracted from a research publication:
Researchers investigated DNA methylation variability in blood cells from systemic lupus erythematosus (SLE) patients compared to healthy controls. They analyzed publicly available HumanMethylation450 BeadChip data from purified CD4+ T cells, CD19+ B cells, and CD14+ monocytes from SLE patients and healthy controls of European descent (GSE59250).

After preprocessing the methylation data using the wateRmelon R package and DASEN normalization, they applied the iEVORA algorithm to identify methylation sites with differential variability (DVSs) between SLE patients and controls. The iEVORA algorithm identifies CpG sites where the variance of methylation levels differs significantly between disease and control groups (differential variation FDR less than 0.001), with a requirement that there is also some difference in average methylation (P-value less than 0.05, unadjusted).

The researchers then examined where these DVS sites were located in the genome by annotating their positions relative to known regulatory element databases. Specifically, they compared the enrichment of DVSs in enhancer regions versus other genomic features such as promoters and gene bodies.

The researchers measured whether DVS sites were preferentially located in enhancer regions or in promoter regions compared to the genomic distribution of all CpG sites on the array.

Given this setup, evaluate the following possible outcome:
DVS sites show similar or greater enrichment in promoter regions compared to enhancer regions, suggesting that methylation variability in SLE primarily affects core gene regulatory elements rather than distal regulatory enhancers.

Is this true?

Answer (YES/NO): NO